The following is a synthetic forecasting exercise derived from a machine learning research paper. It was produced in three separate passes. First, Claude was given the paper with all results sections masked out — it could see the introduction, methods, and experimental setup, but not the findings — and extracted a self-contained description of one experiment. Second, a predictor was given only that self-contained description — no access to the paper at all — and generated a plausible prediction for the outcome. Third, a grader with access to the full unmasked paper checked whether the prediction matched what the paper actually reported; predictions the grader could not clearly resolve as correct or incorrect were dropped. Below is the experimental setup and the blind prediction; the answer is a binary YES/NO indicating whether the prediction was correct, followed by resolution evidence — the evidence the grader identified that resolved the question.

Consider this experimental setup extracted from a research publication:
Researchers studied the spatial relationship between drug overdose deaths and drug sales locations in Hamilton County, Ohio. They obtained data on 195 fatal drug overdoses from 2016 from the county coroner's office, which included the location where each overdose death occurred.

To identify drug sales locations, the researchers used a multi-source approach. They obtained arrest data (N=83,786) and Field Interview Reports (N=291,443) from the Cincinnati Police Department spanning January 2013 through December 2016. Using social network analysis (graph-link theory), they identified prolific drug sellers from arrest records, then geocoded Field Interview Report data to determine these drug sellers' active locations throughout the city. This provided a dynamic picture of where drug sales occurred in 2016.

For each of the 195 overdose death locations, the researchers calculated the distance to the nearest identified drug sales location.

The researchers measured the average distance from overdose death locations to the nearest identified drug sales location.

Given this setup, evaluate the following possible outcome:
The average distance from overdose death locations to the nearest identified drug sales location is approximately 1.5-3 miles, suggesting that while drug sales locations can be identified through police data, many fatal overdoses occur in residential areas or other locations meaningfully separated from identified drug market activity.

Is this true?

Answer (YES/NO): NO